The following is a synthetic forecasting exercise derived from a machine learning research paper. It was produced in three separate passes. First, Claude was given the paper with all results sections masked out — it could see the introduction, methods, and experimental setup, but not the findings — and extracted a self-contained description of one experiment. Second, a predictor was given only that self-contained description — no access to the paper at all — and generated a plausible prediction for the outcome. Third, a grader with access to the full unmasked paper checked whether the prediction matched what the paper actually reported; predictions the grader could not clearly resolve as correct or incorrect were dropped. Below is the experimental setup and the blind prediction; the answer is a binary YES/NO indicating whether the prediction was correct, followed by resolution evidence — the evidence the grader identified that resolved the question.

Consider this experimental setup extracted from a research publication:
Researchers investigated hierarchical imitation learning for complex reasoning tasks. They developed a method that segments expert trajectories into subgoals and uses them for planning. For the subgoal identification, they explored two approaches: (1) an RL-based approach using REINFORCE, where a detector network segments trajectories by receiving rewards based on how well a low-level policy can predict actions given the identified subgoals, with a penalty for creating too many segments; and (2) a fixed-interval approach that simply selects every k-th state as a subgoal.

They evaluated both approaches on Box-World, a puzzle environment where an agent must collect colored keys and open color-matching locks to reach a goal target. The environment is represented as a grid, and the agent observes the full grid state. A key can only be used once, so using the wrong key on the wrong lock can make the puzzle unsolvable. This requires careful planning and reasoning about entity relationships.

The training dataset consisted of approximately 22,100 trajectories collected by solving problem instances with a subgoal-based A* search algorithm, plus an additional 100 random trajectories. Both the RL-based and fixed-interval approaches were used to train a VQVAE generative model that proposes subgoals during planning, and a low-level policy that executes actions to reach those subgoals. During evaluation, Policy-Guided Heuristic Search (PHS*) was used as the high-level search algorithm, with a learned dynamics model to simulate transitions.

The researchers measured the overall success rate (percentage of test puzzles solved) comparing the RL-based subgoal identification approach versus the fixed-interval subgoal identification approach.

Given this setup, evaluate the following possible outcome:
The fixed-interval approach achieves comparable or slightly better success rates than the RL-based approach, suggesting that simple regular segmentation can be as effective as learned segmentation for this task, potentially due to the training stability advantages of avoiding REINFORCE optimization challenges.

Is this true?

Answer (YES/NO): NO